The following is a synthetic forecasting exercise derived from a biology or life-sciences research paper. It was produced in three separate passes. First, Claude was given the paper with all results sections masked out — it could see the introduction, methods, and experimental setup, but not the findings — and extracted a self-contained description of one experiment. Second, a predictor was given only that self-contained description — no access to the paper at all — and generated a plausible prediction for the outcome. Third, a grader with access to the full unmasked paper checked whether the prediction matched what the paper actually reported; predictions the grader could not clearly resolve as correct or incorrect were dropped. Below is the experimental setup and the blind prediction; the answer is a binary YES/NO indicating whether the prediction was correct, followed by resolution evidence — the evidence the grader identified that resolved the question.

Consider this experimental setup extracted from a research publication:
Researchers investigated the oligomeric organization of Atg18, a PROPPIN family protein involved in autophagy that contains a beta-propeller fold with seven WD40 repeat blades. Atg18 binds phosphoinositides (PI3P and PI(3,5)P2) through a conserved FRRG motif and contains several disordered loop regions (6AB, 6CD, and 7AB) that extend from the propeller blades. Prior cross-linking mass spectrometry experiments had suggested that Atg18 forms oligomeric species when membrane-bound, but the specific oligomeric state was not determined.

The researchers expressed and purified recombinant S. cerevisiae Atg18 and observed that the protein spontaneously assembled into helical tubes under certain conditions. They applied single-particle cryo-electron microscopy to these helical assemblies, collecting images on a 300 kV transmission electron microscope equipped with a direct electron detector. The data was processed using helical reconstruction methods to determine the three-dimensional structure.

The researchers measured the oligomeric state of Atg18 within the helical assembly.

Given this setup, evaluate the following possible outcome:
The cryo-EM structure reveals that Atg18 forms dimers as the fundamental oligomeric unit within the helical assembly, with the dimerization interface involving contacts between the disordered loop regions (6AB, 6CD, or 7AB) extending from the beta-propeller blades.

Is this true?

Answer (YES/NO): NO